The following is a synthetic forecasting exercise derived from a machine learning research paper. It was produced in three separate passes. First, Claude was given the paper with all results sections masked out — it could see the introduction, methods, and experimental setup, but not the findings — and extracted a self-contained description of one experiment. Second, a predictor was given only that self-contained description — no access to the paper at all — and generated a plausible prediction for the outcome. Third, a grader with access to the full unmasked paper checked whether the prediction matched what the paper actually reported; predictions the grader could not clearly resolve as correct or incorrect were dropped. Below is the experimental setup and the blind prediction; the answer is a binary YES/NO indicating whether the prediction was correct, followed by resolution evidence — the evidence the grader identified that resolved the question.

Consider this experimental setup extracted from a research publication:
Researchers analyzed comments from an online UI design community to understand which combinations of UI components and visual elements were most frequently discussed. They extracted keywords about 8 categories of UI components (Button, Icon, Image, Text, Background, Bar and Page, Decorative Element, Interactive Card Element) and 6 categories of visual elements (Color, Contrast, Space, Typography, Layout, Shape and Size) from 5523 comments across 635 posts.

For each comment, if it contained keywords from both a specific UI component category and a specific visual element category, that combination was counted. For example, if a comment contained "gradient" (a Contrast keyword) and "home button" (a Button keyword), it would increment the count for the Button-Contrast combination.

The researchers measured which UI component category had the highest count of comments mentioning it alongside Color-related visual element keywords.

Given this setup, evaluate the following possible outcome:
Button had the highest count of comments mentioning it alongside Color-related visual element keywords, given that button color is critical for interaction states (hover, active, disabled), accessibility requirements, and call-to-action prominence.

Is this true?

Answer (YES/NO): NO